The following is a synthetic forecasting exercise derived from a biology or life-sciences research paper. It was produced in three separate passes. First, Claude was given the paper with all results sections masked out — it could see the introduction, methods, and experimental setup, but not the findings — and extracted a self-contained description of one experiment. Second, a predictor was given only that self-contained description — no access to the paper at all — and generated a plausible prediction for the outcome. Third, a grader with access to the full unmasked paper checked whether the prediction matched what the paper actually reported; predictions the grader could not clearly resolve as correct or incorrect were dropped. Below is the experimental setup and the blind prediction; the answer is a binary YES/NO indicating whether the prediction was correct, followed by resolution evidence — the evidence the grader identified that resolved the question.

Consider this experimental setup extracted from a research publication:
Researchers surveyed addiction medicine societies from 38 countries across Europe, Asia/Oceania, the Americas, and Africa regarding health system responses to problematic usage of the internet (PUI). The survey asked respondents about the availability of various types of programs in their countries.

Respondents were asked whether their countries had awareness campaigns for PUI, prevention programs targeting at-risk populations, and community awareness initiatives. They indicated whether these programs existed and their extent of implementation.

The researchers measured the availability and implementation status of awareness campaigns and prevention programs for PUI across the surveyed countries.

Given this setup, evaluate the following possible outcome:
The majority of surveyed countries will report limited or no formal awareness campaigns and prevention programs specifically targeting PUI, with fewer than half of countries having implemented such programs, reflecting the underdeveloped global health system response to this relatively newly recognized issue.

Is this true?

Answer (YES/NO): NO